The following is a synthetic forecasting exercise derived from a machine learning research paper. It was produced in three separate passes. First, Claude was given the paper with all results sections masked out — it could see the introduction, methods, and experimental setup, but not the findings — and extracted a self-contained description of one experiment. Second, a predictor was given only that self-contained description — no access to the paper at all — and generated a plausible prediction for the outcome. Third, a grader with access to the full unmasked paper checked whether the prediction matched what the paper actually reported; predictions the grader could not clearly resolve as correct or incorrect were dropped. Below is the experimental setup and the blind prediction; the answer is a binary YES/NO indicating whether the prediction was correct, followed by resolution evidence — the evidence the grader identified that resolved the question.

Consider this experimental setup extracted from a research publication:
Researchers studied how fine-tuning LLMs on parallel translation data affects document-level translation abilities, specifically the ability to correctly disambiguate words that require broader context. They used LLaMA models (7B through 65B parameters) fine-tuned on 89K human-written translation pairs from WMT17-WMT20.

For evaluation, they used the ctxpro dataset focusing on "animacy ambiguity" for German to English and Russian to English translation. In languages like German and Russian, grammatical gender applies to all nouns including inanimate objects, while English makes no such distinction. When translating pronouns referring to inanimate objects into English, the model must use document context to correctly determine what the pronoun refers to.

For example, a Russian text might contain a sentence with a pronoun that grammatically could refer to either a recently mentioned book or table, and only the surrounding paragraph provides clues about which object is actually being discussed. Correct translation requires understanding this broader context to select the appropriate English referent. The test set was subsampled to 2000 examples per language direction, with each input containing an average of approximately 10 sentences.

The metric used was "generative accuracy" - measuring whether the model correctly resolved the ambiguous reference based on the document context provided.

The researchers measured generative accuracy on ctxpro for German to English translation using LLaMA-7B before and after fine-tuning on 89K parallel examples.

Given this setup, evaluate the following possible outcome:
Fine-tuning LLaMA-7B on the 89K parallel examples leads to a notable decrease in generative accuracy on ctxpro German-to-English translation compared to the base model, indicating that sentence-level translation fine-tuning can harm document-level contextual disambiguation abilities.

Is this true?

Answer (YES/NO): YES